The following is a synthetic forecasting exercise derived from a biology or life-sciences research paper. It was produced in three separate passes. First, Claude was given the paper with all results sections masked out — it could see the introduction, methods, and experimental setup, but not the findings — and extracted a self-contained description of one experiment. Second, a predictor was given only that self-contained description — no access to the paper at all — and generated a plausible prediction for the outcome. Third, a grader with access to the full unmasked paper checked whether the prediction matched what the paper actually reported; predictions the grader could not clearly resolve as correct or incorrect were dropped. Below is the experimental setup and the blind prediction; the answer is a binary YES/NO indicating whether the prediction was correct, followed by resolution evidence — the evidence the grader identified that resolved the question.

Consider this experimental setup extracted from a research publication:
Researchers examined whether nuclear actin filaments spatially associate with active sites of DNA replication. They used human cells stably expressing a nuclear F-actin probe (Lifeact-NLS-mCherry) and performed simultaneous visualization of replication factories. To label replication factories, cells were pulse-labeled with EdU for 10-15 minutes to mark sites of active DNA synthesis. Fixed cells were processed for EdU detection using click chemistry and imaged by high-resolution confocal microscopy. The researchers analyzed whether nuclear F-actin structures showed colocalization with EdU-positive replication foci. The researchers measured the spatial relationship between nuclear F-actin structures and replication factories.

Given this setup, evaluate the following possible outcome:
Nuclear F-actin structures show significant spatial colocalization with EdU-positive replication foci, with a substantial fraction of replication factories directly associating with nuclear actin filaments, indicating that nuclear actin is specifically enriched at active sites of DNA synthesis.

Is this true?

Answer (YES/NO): YES